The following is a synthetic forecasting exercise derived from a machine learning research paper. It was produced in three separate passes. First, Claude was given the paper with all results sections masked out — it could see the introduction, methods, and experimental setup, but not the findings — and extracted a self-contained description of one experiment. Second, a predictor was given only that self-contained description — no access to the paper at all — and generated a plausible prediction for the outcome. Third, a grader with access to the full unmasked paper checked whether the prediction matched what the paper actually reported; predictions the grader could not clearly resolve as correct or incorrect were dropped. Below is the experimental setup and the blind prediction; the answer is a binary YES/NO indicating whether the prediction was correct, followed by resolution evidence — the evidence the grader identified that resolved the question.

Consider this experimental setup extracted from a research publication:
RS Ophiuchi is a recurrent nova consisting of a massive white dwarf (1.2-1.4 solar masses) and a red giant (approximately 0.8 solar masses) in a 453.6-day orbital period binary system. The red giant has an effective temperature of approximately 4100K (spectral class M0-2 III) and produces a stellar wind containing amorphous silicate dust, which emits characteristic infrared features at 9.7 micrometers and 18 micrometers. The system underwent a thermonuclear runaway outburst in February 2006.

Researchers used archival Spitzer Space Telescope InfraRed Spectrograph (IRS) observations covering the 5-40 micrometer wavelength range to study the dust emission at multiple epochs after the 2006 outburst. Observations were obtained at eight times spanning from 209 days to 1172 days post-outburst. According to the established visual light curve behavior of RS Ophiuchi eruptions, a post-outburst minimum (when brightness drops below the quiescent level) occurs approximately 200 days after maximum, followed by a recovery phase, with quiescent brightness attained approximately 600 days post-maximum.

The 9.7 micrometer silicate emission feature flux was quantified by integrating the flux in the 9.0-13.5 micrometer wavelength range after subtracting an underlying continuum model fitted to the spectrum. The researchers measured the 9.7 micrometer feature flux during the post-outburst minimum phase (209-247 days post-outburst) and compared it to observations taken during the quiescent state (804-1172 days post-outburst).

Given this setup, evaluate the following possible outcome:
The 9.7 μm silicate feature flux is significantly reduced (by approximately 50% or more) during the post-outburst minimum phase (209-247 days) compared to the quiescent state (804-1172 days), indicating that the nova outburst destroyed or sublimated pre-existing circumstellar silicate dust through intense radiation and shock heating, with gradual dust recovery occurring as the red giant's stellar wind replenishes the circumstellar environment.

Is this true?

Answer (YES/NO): NO